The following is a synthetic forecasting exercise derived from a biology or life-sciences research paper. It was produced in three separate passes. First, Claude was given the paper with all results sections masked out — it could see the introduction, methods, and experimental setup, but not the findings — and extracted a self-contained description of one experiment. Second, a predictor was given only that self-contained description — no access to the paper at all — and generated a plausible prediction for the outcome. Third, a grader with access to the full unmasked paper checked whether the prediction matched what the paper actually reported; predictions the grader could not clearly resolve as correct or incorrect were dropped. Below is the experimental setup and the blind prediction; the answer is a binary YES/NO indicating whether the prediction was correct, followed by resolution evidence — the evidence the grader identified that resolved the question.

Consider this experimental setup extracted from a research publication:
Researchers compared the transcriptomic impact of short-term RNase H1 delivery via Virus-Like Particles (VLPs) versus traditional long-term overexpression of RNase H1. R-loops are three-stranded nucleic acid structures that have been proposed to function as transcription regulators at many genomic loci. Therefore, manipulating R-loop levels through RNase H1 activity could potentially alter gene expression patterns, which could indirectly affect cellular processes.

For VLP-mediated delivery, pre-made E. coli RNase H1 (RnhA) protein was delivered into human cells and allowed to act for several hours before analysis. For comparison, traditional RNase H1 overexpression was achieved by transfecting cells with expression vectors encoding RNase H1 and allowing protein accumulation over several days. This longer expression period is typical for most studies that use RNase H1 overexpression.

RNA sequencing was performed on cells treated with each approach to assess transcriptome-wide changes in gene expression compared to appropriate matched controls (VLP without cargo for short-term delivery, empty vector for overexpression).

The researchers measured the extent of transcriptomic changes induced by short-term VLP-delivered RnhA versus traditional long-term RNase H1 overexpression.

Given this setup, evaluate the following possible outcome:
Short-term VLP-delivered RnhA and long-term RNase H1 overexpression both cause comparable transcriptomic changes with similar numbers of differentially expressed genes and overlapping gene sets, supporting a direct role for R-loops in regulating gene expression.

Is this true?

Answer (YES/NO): NO